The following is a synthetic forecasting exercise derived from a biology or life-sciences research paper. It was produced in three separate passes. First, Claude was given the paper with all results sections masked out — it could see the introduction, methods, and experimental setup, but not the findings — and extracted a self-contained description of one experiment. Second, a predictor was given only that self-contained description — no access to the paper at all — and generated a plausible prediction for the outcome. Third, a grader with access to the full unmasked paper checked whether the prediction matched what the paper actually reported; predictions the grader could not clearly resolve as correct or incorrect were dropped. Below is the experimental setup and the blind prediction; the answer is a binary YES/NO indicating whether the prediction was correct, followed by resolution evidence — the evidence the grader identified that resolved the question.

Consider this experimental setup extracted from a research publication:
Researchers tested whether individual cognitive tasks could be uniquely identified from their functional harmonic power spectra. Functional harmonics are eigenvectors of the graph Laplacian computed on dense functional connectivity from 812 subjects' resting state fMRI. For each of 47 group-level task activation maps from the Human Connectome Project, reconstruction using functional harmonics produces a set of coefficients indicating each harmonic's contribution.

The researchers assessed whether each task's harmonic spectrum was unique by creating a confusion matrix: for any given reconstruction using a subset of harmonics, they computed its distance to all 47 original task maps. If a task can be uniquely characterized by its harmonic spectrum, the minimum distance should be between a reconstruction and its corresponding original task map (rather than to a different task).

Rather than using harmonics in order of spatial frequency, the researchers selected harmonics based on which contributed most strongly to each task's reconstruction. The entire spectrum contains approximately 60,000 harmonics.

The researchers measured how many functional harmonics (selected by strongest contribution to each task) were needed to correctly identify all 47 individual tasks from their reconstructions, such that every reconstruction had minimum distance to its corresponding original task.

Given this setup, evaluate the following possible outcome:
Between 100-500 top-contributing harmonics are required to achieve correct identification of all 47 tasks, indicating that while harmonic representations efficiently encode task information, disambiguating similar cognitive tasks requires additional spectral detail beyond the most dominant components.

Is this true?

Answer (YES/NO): NO